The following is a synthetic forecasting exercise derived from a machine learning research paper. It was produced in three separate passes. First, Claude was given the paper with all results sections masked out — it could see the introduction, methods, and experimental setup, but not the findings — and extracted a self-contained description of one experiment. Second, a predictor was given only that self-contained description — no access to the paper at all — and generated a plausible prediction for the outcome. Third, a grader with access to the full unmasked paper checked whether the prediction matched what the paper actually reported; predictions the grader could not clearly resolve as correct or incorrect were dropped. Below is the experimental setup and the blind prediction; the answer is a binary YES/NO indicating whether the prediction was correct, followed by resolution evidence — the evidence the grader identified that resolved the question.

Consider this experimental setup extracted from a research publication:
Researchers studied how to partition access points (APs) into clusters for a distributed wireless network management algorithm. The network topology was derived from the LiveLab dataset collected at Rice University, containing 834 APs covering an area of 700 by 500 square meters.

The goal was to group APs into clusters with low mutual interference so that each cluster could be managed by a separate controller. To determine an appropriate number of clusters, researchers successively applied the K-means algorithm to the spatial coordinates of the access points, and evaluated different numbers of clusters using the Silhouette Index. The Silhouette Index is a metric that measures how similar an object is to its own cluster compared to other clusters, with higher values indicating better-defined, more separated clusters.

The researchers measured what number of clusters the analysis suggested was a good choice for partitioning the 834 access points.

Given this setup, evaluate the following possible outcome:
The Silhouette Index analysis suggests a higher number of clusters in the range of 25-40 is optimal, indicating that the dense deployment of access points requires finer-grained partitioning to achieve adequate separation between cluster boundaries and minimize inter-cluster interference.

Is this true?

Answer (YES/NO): NO